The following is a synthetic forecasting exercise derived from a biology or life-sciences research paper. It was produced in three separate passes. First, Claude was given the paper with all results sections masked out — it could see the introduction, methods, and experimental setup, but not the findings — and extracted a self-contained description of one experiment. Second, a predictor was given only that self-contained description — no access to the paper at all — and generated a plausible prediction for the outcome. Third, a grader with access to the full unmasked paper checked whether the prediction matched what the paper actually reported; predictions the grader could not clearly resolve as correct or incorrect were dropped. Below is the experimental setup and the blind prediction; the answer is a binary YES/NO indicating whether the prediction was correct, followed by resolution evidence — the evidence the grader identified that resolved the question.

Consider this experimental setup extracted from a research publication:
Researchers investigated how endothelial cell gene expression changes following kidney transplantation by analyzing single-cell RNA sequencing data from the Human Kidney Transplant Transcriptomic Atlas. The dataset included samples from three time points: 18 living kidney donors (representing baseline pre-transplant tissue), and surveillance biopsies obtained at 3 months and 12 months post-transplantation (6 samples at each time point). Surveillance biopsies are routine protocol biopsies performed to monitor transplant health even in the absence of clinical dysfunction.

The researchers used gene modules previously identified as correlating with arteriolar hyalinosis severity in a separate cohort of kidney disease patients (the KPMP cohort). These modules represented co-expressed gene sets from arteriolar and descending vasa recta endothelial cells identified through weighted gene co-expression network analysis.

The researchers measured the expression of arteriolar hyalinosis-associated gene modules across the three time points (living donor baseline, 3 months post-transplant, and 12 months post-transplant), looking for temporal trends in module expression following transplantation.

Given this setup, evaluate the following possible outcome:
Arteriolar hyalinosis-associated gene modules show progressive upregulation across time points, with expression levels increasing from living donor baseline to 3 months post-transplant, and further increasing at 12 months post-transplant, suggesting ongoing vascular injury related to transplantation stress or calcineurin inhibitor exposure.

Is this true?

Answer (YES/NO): NO